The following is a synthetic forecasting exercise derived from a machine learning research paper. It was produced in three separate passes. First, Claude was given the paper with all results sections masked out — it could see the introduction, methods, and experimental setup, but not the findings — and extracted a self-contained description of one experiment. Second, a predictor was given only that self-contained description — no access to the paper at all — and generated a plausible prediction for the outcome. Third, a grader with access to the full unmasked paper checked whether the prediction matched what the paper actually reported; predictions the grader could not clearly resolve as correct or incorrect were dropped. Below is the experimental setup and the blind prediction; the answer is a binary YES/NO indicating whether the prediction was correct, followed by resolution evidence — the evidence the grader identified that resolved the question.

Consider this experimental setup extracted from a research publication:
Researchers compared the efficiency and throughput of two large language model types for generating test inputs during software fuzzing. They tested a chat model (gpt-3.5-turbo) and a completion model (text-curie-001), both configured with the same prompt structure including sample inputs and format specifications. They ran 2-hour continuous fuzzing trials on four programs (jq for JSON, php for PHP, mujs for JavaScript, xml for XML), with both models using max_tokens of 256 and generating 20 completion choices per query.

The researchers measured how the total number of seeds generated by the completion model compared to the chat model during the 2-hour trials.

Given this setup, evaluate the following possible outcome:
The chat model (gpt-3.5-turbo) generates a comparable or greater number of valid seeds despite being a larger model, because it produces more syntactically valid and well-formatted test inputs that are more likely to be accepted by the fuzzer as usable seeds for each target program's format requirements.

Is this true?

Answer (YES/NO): NO